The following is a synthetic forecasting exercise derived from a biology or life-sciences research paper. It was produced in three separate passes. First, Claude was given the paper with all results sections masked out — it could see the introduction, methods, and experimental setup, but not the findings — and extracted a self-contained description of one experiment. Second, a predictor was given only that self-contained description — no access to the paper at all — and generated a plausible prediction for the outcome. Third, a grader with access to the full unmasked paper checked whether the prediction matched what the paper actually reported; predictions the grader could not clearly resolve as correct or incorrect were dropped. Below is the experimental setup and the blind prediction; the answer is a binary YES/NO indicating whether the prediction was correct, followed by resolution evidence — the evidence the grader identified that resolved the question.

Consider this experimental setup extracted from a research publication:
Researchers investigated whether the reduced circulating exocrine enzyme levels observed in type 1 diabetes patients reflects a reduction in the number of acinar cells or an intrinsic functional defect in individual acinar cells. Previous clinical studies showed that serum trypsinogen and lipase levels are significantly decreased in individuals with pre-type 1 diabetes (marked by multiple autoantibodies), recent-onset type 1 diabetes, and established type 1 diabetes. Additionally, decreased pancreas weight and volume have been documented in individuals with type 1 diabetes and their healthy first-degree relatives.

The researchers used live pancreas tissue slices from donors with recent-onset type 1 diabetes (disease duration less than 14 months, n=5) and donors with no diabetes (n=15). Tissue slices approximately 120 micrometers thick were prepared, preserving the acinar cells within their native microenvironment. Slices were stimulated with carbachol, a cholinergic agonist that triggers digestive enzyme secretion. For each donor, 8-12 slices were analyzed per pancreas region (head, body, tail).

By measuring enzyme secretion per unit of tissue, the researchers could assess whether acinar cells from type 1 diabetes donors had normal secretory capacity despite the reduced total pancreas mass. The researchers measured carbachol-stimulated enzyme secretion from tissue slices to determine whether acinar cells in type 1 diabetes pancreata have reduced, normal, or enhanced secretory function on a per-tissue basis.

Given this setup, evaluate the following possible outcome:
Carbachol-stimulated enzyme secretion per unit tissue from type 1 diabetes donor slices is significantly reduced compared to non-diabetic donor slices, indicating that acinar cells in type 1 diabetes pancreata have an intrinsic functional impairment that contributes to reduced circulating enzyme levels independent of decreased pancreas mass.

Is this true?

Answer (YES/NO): NO